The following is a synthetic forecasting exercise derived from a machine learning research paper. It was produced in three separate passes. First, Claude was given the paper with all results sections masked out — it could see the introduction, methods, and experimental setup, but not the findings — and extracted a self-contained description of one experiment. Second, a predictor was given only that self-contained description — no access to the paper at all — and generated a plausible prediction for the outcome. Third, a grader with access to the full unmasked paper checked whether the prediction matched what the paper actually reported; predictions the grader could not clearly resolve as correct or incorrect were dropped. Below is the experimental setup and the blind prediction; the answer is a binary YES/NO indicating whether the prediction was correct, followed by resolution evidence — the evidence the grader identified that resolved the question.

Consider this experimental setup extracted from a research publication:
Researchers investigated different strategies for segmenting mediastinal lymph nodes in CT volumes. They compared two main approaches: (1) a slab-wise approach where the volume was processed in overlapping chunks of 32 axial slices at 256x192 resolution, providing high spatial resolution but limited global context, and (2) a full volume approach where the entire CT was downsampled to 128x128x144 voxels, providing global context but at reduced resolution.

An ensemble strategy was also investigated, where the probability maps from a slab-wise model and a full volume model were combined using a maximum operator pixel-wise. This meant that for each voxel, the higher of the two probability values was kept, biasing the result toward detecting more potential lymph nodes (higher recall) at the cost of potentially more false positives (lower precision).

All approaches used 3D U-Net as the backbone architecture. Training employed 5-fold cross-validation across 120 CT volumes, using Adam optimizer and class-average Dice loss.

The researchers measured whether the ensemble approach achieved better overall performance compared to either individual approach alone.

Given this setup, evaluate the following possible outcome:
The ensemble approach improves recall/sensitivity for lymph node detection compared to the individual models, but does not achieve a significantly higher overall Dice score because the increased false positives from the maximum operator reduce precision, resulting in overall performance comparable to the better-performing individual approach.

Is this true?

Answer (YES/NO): NO